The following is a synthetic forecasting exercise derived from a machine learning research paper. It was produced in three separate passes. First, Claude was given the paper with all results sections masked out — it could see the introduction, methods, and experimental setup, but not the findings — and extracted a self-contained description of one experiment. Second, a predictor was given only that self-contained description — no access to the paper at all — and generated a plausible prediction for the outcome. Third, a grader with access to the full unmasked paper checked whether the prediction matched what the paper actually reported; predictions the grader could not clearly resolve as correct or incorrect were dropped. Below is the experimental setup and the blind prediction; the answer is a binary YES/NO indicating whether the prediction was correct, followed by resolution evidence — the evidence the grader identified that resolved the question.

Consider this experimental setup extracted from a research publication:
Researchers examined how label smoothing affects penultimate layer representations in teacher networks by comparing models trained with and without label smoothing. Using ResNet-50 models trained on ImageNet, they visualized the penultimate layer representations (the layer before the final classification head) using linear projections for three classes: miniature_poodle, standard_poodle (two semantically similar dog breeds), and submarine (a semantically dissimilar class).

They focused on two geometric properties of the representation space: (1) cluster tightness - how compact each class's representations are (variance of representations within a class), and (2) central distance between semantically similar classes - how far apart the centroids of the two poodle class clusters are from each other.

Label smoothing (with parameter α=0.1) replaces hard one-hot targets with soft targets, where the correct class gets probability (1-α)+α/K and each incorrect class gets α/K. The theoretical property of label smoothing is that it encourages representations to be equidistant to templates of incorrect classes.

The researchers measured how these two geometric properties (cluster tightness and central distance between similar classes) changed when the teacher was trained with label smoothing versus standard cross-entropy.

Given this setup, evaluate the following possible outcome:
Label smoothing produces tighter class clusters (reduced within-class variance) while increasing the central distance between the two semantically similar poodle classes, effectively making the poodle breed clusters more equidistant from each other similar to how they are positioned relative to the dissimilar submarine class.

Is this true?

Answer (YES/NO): YES